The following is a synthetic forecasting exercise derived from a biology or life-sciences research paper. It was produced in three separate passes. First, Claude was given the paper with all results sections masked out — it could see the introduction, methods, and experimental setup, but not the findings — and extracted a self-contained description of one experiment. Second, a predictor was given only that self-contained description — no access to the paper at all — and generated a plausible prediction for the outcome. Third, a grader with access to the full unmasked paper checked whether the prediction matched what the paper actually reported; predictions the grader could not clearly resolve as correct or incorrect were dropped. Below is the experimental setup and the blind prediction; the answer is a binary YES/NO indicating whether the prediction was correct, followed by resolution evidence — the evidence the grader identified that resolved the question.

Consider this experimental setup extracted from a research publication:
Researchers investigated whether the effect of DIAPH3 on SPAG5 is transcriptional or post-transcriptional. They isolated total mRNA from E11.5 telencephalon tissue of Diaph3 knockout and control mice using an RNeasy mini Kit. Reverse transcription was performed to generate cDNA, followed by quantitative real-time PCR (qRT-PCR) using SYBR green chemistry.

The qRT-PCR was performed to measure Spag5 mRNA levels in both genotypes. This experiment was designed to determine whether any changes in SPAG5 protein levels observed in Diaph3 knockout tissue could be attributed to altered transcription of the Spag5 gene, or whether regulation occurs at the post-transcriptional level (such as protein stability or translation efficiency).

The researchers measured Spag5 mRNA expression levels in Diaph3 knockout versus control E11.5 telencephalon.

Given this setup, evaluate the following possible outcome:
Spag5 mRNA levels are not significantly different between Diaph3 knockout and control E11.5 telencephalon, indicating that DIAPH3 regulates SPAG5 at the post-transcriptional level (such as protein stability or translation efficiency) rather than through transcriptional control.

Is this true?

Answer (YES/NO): NO